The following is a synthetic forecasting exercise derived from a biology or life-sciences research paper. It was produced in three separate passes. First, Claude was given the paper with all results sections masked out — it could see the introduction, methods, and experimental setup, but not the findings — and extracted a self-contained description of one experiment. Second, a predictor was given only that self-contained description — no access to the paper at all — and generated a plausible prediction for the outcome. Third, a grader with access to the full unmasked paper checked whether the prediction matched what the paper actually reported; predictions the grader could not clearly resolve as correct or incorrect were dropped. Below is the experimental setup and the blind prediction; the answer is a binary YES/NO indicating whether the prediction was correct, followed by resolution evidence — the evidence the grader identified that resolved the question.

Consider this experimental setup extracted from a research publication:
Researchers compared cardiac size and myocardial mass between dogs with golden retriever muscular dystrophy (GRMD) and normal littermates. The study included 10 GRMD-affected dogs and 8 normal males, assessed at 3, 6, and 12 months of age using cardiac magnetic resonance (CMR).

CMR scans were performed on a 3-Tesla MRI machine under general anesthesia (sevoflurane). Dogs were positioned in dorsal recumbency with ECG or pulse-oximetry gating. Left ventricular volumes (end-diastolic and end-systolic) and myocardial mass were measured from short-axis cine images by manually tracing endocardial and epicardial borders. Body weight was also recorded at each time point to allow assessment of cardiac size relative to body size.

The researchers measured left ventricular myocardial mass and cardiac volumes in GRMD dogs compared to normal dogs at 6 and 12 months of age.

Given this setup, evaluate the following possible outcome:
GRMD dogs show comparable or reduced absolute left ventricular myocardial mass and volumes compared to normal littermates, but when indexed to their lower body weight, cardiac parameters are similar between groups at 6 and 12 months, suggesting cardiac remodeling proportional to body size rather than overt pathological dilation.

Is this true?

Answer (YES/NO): NO